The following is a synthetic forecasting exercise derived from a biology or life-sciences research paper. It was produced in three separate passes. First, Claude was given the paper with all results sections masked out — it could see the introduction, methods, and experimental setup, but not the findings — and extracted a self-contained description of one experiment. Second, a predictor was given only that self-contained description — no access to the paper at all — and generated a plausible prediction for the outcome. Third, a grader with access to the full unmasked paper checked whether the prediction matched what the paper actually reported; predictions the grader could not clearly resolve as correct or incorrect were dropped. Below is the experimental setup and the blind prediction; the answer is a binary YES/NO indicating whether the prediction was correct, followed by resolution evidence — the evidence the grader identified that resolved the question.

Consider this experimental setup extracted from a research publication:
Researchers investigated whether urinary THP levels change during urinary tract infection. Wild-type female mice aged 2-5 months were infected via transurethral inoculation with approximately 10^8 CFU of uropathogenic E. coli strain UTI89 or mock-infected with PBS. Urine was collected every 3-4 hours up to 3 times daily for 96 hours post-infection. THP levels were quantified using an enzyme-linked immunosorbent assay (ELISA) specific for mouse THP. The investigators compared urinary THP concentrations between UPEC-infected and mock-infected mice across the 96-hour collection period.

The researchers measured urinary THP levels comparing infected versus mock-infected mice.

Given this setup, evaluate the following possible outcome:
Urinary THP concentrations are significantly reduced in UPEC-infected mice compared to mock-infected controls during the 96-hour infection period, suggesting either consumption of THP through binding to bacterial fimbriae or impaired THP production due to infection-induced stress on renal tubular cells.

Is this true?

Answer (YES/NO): NO